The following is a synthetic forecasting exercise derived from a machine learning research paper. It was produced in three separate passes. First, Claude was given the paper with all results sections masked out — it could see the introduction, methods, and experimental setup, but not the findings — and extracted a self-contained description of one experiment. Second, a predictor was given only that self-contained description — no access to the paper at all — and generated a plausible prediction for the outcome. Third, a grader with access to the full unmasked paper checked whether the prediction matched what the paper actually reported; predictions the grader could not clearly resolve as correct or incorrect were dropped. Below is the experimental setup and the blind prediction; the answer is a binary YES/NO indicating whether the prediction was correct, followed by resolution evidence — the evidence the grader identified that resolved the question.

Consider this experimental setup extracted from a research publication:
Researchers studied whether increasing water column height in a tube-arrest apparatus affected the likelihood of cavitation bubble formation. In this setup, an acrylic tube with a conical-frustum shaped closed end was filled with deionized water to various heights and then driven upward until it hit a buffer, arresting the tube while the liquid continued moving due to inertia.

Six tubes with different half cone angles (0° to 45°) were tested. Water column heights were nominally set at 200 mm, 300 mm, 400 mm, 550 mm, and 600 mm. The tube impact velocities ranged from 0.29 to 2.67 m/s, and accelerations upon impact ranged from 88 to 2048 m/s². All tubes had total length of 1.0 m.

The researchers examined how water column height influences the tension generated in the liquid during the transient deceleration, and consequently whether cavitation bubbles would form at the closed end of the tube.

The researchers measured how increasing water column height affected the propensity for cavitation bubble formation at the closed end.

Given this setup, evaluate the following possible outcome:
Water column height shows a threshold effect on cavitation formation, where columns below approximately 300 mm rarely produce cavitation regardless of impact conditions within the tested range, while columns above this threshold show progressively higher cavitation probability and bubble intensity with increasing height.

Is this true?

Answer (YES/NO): NO